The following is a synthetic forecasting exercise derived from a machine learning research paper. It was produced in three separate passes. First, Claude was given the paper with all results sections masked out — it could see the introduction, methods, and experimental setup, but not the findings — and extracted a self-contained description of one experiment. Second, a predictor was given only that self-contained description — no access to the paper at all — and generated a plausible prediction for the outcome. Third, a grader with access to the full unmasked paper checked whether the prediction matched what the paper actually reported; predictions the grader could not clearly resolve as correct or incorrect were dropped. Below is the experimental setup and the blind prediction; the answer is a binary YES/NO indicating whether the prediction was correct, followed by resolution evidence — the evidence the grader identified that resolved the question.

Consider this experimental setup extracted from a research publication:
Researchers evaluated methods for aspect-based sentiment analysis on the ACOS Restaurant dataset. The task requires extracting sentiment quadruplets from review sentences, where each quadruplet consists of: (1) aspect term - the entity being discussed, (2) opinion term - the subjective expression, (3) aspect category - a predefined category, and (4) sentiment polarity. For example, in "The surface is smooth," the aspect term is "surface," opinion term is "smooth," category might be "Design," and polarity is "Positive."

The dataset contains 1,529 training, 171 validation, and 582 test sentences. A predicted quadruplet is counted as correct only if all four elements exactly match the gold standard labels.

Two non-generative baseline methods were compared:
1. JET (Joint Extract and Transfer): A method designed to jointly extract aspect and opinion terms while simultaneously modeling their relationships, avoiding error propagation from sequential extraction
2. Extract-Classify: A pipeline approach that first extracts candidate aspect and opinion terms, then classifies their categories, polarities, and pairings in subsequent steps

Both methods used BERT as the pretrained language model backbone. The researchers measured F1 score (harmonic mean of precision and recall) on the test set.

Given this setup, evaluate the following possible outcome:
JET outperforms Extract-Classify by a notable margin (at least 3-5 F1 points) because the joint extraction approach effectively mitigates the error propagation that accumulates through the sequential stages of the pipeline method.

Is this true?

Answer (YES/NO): NO